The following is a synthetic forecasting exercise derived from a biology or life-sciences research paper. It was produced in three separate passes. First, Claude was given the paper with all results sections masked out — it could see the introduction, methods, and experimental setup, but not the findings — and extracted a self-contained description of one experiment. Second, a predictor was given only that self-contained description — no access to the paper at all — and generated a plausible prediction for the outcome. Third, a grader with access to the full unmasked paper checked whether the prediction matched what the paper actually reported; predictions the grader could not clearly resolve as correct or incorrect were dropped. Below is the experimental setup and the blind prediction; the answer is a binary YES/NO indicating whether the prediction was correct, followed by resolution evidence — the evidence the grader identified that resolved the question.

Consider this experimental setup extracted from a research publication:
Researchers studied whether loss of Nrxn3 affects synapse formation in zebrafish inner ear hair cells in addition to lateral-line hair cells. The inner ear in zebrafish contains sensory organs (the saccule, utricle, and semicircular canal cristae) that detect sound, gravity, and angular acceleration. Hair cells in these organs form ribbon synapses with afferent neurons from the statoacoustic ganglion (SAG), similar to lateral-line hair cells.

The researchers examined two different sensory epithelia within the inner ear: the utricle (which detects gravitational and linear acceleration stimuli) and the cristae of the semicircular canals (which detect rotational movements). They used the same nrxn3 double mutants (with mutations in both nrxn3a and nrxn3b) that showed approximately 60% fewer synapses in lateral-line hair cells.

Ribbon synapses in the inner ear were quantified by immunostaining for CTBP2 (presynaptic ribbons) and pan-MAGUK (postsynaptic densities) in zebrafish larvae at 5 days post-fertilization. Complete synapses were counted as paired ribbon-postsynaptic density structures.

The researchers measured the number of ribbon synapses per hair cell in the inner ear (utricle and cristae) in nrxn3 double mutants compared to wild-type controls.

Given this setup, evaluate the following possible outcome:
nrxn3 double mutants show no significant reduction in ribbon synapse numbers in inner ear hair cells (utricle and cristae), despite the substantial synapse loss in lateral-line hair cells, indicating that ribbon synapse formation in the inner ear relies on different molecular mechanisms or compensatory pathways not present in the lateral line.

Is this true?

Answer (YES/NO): NO